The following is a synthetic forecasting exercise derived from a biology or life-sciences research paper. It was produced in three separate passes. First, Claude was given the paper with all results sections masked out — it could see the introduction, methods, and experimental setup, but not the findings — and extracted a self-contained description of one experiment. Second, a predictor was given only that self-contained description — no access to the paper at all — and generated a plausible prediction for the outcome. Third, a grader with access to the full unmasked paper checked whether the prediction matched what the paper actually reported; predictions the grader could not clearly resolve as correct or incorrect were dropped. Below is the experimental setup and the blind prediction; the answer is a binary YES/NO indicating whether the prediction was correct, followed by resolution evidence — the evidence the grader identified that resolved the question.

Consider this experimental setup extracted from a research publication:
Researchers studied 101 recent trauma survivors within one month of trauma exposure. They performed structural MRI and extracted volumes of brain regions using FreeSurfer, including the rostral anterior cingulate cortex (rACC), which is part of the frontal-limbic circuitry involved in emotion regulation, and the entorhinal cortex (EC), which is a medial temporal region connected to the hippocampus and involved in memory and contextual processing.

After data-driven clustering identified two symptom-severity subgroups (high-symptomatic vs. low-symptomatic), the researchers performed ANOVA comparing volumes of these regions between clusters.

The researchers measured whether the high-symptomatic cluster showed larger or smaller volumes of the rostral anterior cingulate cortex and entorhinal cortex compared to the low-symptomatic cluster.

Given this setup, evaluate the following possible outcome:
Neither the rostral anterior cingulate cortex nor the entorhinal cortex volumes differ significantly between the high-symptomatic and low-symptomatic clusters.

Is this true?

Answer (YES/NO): YES